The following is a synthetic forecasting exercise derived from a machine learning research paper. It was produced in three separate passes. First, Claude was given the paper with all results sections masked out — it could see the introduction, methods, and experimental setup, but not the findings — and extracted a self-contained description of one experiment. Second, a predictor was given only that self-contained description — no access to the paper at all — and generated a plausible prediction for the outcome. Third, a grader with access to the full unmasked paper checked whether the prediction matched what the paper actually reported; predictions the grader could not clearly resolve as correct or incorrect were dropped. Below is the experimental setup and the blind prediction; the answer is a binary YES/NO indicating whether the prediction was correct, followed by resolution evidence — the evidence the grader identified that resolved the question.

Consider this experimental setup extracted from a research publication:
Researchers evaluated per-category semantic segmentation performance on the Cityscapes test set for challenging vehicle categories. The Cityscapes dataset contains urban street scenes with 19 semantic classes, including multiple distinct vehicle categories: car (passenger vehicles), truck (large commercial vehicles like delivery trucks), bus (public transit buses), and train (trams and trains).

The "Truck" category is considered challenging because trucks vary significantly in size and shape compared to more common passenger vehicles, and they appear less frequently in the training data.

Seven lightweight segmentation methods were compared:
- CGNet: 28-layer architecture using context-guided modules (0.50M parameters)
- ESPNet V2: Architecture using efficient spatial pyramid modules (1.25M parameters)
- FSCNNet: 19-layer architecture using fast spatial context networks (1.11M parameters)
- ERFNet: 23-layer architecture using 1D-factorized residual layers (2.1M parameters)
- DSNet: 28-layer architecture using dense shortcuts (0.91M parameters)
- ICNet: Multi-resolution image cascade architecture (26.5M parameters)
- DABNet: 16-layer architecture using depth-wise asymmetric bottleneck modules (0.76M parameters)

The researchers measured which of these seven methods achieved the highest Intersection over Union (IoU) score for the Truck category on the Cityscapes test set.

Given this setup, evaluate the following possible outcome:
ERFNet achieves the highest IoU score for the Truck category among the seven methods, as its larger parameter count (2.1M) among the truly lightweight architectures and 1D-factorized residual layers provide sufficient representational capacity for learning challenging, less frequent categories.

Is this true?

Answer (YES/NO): NO